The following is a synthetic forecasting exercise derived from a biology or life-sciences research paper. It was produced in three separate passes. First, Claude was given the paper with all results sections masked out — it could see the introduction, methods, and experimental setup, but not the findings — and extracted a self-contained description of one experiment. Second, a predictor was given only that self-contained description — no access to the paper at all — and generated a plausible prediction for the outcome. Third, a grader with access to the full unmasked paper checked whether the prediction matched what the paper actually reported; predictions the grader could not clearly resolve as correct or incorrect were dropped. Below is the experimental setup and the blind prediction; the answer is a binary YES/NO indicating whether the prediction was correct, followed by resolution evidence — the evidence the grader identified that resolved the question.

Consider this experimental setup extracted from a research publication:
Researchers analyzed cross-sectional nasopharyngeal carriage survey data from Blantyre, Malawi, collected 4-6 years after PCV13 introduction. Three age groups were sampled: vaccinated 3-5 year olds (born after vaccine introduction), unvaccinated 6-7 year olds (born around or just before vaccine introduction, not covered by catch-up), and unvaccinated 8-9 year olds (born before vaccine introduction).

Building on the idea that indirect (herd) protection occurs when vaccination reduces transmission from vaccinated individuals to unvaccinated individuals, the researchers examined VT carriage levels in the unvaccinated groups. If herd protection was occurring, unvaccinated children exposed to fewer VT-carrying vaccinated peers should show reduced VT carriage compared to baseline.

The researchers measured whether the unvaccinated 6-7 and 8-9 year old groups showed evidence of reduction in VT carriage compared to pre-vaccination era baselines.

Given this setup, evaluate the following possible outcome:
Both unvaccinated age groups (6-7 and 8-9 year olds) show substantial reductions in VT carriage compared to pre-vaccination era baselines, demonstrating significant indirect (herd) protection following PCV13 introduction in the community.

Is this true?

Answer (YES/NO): YES